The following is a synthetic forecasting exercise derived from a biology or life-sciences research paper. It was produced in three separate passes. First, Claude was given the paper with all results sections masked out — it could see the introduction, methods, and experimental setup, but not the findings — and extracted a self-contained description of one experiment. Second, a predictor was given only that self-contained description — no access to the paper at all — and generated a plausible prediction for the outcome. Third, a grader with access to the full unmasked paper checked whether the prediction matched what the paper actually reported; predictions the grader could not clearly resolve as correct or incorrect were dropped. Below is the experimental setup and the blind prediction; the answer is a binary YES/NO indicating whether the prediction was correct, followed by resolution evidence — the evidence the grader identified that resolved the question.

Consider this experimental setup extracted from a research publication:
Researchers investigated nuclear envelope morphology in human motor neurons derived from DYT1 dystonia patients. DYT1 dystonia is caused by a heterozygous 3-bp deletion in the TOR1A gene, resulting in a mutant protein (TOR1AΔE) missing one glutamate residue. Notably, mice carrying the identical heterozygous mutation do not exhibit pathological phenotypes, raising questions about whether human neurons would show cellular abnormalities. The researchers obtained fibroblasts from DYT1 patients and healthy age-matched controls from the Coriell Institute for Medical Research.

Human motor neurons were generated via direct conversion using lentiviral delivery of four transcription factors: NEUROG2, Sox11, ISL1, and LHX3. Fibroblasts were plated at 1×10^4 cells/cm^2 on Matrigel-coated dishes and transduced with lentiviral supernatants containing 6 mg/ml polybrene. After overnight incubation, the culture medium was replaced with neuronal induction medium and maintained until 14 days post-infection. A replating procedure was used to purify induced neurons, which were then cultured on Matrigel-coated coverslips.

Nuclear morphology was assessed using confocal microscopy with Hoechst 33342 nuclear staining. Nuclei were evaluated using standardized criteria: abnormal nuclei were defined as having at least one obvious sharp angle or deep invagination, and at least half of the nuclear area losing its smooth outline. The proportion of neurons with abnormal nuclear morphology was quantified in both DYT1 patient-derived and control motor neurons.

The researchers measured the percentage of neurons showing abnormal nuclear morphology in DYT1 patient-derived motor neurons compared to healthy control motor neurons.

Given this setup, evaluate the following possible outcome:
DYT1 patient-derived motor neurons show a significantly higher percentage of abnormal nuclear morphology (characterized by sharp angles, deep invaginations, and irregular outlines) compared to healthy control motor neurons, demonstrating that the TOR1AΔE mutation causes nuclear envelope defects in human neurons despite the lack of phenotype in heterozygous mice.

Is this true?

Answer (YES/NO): YES